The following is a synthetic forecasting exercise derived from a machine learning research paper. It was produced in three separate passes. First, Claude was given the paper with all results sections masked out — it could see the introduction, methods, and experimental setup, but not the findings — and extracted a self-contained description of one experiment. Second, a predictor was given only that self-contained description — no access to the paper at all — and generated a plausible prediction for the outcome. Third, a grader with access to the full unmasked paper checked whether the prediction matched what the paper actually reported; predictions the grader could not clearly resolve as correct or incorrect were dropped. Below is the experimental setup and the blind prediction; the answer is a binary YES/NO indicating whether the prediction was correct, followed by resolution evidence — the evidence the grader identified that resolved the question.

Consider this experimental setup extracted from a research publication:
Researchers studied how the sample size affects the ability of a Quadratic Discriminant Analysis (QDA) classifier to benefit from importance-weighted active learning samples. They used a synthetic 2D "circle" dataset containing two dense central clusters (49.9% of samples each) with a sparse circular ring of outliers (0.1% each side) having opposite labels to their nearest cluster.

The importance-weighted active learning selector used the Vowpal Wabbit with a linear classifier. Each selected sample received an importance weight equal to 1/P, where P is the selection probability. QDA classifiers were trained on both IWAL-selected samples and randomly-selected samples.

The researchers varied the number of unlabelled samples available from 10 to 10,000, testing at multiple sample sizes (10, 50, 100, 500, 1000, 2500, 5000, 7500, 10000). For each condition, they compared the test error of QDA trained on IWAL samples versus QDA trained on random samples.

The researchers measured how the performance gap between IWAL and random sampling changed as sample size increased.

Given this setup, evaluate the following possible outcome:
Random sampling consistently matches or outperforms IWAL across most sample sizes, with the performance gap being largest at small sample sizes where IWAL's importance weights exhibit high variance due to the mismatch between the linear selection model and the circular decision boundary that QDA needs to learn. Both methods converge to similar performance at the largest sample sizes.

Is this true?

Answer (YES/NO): NO